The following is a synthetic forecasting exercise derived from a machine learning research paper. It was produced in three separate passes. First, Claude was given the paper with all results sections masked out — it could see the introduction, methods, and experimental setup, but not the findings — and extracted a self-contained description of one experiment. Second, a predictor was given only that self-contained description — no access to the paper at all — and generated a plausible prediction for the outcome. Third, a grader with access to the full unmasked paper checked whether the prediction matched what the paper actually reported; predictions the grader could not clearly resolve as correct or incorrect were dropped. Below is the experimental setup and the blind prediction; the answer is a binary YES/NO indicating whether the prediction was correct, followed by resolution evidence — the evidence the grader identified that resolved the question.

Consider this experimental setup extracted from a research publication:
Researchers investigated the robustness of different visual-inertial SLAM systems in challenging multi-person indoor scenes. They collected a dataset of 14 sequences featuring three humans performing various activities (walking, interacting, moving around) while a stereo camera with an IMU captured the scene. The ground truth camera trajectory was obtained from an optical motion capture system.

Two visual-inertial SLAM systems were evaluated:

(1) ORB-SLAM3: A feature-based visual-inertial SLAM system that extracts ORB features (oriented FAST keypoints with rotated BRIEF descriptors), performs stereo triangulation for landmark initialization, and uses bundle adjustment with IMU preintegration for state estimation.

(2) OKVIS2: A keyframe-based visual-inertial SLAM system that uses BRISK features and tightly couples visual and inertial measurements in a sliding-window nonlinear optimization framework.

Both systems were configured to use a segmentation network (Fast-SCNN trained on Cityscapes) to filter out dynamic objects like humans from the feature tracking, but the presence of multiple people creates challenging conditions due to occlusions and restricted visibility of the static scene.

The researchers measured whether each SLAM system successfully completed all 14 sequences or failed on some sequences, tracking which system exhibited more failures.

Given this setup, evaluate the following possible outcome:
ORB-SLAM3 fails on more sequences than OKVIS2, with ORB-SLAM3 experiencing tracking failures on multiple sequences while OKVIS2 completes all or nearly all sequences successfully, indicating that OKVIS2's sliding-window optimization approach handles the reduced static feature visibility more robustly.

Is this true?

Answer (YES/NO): YES